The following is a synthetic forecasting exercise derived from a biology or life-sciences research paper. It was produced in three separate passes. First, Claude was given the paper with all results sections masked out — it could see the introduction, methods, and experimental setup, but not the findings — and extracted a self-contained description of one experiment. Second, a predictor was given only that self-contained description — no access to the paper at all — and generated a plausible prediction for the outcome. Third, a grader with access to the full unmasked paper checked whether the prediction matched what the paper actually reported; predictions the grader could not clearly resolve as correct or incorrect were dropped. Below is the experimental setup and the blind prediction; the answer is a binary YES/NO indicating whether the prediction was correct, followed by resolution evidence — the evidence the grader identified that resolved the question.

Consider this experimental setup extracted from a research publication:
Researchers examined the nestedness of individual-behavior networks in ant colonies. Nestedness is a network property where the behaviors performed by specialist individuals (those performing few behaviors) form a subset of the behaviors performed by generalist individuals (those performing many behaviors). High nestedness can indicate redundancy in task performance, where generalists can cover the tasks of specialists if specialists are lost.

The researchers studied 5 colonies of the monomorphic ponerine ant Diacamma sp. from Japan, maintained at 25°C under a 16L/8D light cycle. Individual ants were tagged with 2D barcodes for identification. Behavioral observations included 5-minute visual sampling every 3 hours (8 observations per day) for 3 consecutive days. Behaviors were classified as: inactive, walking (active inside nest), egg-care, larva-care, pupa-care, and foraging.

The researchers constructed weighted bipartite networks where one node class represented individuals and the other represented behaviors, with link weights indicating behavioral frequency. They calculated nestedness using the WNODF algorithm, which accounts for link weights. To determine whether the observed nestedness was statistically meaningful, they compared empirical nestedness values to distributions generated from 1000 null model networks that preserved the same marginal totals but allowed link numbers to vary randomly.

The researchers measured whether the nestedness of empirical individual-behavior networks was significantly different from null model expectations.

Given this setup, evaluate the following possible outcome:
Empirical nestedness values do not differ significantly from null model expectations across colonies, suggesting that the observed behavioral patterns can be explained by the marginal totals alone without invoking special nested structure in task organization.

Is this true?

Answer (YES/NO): YES